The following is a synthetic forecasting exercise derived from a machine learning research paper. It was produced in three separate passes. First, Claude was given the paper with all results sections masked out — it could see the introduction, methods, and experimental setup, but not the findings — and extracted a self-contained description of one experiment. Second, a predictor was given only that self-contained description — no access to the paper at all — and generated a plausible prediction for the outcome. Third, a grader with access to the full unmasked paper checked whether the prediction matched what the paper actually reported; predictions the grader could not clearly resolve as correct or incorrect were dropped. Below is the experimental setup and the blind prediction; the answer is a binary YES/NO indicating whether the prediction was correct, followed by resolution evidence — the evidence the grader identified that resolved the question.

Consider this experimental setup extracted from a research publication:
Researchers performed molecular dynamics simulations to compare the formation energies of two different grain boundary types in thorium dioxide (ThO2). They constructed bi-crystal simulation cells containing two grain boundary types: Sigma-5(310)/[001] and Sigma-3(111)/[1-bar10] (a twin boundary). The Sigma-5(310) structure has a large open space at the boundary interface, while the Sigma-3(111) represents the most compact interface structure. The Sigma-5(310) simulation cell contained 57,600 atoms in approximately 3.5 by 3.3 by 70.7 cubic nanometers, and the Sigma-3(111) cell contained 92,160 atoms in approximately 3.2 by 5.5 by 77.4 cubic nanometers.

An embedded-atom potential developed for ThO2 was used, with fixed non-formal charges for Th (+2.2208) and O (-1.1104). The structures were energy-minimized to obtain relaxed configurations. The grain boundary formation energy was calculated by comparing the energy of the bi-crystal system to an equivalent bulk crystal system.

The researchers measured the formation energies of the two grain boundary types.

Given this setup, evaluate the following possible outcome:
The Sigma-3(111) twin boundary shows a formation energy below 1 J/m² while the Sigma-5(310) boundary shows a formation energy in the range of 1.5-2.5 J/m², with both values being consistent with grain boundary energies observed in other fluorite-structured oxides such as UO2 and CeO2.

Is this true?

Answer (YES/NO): NO